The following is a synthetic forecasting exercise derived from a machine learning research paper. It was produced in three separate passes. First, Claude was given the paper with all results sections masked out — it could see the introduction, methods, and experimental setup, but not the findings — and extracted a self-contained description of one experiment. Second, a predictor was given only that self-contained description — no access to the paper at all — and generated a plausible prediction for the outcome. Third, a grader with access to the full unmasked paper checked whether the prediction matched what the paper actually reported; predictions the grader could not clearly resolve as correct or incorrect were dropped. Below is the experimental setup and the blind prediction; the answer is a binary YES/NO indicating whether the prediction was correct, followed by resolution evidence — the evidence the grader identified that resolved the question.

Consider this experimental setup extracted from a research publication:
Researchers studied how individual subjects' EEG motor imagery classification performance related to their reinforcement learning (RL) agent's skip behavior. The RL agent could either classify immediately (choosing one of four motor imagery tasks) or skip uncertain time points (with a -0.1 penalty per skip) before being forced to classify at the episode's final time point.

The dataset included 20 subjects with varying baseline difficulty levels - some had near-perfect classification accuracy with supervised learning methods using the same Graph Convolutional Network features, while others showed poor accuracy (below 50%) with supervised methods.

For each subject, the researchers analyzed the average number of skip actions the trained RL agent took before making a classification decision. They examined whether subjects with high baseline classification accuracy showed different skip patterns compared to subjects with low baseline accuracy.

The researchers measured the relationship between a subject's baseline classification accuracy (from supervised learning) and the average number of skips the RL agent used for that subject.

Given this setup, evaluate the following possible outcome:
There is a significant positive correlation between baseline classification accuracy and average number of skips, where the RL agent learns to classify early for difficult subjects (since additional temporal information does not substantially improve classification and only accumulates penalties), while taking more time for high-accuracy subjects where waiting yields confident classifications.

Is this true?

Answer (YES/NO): NO